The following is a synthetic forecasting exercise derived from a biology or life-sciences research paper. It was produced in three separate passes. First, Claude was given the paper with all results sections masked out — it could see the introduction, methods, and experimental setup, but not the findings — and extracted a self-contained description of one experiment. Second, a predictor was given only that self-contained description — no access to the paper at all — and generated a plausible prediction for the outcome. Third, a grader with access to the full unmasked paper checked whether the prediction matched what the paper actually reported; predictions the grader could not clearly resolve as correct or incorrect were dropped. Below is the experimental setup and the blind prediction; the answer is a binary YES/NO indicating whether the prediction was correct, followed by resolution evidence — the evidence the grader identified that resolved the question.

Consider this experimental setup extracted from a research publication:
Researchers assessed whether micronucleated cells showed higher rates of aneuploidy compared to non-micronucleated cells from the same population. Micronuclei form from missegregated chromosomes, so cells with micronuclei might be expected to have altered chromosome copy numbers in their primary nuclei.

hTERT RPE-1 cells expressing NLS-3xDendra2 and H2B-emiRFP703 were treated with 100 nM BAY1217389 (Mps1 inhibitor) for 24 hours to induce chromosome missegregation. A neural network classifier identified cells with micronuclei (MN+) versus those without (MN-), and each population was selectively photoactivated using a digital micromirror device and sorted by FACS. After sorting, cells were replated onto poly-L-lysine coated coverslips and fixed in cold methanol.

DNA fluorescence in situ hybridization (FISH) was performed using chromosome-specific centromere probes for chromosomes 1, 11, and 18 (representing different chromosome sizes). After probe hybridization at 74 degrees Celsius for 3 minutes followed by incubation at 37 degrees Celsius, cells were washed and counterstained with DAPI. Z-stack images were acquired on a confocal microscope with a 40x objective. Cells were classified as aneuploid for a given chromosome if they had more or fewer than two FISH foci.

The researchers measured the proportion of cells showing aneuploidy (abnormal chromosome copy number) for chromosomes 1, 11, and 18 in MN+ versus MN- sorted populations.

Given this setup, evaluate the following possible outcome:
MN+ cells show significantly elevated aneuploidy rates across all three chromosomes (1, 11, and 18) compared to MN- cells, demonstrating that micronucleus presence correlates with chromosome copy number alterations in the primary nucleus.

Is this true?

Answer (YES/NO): YES